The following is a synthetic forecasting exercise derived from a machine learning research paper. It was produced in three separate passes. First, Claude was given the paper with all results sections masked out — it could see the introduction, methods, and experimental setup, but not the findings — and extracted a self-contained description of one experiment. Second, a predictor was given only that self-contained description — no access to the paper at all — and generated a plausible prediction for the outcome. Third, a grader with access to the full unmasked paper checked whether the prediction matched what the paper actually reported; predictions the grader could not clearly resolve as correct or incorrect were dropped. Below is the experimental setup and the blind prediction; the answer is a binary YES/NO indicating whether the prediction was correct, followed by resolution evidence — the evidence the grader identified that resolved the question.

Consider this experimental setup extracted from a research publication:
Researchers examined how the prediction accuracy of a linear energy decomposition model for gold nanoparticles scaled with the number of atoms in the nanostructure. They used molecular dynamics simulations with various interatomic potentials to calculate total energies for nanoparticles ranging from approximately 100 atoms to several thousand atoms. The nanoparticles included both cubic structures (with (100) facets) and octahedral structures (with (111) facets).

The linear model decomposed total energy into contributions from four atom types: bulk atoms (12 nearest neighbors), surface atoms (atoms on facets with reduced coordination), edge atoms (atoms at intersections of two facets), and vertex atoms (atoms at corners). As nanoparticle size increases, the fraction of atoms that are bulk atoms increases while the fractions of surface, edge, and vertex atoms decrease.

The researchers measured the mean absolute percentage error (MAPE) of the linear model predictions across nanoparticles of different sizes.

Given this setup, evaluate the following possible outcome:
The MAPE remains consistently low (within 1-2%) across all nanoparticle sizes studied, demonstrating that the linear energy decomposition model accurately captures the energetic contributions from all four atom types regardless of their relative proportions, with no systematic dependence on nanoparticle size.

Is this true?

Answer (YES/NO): NO